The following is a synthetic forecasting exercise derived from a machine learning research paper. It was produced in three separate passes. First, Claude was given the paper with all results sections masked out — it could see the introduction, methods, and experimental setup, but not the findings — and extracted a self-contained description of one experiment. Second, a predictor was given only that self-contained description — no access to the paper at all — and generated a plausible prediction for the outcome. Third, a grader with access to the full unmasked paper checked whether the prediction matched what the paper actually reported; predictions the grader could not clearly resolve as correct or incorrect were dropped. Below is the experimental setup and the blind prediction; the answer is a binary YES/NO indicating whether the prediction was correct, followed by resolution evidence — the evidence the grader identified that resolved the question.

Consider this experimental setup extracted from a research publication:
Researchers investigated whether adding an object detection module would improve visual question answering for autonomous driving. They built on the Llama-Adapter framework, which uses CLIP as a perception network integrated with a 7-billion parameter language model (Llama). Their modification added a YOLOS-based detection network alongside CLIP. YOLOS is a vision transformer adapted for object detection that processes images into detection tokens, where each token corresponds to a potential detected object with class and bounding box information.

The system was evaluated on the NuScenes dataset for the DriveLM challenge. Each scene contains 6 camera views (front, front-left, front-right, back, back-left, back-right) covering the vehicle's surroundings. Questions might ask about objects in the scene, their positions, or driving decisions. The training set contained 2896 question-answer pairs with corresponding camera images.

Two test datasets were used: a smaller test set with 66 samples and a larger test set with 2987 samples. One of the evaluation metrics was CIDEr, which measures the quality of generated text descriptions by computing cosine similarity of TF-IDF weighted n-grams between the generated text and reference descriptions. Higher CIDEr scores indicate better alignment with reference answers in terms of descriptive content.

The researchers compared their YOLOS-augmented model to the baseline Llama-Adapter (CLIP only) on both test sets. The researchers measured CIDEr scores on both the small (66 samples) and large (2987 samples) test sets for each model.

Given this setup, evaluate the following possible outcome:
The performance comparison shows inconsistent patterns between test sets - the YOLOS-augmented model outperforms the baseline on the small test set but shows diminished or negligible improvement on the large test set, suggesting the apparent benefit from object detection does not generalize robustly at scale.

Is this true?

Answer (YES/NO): NO